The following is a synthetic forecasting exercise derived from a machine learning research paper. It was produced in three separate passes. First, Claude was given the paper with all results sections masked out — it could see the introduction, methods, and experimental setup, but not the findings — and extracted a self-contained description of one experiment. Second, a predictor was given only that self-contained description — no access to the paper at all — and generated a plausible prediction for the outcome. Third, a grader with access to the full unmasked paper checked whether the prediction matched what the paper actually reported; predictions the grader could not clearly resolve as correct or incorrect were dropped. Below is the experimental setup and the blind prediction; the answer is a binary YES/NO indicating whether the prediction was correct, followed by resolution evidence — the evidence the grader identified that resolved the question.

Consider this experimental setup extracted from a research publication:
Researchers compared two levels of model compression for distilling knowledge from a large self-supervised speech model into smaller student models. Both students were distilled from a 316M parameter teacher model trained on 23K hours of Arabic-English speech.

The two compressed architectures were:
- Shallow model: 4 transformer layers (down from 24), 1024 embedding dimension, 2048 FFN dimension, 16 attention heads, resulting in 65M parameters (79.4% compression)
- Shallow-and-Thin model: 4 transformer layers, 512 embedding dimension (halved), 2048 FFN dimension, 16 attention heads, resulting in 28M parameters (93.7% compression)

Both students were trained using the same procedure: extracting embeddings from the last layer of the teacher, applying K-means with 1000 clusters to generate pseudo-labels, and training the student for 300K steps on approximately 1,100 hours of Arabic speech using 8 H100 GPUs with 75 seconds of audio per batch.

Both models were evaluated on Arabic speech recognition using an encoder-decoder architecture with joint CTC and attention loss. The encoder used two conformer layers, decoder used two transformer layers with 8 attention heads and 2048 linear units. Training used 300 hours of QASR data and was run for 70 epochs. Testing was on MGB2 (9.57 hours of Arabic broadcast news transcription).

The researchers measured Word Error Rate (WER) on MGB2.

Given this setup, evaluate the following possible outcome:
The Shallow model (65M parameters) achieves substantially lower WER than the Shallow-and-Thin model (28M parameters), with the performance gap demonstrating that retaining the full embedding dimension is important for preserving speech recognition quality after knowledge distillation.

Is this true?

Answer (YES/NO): YES